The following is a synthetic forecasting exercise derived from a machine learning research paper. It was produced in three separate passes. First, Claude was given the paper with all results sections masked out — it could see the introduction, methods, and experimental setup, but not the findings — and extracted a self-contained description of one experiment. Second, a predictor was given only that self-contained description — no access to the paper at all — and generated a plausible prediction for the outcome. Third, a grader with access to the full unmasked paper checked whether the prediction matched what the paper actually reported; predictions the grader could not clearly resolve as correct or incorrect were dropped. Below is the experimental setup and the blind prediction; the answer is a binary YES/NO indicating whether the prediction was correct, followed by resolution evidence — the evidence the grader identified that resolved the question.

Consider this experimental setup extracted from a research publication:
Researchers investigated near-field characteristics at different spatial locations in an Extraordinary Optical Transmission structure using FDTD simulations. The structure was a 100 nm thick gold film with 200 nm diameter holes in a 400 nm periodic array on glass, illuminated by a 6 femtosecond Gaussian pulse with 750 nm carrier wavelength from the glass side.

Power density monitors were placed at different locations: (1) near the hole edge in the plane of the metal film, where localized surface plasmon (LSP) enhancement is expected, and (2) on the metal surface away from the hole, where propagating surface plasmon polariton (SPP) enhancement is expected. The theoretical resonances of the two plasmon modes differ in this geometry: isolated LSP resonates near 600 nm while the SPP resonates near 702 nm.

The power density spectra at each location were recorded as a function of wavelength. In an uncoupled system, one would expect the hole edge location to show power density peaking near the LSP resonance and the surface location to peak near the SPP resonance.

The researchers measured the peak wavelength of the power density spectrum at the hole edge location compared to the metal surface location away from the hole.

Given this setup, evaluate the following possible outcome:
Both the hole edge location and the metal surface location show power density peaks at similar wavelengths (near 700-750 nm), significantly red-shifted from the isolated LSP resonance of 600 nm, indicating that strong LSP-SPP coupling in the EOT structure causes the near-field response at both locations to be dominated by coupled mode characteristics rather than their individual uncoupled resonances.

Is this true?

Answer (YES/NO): NO